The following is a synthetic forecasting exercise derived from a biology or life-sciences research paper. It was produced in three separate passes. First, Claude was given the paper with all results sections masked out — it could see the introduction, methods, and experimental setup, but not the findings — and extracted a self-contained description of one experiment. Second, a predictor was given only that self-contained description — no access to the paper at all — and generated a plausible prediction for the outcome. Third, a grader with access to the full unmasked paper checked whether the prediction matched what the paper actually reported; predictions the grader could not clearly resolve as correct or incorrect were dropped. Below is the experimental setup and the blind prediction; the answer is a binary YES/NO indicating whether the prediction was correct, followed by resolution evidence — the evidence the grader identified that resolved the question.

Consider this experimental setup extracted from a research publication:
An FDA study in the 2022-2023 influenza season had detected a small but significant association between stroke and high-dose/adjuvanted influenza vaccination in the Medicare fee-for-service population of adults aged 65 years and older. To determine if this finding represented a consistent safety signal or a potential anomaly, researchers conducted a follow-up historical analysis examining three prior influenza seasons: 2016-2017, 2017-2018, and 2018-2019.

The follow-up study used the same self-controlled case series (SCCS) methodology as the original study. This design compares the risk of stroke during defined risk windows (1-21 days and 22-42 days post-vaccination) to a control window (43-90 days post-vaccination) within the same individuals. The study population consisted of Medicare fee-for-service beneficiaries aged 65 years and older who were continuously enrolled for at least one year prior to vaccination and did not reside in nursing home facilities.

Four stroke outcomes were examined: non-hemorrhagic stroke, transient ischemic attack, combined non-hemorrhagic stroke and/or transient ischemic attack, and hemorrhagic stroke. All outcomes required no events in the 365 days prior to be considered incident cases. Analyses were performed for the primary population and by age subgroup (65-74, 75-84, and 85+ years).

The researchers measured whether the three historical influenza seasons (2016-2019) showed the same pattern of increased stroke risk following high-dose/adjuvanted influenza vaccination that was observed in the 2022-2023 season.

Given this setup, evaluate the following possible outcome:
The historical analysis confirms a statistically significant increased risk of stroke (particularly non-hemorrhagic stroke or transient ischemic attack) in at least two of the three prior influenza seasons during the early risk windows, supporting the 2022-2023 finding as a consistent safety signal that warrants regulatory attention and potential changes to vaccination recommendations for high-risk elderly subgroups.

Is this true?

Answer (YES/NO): NO